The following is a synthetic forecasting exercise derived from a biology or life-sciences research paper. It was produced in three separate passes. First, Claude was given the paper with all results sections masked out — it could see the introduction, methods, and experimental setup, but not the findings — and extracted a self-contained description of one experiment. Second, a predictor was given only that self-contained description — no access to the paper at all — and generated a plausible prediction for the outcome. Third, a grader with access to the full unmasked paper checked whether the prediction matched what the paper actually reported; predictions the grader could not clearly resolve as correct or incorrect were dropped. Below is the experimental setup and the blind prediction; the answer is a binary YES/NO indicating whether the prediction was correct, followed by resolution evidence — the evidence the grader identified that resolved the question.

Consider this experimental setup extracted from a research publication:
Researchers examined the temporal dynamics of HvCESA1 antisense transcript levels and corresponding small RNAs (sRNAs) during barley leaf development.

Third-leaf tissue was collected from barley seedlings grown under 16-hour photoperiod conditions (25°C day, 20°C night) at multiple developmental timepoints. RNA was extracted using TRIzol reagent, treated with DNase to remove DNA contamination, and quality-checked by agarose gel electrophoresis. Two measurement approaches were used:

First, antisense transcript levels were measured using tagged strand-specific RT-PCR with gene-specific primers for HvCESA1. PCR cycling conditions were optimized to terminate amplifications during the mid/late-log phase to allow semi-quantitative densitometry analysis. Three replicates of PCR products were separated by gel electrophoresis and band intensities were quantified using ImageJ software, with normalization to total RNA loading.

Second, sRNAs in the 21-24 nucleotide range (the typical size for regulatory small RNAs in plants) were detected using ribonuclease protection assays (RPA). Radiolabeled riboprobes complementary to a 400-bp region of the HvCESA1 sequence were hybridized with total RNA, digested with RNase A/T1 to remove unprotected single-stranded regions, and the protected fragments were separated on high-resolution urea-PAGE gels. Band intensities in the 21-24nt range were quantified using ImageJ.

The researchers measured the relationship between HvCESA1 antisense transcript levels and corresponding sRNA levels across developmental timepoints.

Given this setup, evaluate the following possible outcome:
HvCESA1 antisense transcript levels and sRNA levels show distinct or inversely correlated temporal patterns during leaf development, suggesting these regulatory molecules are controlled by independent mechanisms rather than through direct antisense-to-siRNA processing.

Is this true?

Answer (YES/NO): NO